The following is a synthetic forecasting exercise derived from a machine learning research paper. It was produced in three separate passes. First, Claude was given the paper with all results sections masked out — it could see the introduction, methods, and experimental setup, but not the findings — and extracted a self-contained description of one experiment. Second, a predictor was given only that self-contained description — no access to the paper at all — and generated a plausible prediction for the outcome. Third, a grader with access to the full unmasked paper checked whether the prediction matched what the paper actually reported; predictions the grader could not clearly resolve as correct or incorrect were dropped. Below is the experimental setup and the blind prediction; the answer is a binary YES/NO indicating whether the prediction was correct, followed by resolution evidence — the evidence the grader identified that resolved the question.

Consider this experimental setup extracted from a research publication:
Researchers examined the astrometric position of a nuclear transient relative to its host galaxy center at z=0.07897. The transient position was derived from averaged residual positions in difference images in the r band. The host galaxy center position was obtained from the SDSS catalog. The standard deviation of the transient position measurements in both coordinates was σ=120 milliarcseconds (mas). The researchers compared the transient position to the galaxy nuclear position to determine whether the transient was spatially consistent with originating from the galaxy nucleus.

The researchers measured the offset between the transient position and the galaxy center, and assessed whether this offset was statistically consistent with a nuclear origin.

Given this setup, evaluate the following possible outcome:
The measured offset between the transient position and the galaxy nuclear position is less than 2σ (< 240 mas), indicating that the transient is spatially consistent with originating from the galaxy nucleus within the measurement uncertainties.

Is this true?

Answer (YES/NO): YES